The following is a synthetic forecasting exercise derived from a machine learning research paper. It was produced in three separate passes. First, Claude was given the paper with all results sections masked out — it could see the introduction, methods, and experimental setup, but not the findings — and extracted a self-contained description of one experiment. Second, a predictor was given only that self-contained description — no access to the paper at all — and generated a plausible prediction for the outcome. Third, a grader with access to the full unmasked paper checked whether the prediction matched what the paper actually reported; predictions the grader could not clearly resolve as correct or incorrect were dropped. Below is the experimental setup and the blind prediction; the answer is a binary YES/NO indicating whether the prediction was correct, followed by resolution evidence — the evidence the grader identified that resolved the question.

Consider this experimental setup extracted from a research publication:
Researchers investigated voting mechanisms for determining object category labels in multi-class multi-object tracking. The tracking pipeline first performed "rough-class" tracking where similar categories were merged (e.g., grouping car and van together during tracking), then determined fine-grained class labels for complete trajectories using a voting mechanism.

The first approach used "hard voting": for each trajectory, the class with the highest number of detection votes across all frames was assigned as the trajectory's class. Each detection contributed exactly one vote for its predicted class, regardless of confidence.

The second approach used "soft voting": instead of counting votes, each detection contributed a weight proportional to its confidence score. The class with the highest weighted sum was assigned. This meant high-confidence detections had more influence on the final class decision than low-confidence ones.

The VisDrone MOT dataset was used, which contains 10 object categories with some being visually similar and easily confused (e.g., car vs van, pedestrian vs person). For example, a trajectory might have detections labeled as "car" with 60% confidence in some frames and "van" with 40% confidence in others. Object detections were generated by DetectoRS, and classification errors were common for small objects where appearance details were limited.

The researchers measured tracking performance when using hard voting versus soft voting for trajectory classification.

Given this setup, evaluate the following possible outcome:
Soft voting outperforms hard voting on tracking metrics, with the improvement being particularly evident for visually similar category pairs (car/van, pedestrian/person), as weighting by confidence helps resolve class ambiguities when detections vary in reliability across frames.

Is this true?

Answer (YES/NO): NO